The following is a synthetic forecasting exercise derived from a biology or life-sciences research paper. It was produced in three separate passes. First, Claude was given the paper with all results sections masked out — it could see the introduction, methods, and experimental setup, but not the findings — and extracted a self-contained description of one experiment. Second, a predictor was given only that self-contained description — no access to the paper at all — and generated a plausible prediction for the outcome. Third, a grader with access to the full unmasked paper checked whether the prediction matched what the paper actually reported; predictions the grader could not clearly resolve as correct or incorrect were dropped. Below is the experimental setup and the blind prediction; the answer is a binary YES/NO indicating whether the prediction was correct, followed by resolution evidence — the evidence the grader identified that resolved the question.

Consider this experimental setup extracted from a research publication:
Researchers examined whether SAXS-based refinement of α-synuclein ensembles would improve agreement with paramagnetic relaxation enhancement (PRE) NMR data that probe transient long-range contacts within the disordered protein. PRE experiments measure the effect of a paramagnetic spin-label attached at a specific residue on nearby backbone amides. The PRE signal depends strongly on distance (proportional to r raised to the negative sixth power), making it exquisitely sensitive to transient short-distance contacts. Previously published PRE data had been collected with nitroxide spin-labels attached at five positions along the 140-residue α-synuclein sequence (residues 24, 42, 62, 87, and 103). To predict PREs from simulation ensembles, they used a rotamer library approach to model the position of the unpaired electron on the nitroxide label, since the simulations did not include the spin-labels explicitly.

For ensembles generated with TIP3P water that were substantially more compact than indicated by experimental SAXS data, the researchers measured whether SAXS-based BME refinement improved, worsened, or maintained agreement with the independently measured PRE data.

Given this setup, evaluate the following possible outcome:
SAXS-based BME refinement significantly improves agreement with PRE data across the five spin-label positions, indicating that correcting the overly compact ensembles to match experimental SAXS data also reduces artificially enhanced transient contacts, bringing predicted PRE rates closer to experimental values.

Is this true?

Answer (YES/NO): YES